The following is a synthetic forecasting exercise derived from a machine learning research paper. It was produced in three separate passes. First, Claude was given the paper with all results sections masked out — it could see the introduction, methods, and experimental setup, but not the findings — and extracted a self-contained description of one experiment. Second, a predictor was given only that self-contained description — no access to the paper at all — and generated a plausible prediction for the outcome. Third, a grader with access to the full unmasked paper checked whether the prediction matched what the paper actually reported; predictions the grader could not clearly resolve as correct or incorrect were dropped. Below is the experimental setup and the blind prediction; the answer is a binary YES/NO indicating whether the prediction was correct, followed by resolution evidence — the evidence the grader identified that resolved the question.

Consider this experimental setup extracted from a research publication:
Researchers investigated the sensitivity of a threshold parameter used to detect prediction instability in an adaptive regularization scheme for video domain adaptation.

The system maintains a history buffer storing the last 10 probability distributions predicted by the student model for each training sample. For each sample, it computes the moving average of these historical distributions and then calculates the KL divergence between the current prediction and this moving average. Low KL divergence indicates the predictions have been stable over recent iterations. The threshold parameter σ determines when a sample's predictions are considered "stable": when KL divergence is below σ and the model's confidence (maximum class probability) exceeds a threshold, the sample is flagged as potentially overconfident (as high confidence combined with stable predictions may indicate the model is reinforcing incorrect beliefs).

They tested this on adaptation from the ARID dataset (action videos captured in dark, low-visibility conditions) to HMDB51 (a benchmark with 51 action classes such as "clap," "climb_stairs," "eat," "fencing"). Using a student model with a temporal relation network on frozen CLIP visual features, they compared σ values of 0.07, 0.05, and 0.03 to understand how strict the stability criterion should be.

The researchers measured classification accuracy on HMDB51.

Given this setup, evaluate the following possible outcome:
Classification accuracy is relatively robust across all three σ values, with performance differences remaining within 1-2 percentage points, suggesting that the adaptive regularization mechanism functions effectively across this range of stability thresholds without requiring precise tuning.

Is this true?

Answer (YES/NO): NO